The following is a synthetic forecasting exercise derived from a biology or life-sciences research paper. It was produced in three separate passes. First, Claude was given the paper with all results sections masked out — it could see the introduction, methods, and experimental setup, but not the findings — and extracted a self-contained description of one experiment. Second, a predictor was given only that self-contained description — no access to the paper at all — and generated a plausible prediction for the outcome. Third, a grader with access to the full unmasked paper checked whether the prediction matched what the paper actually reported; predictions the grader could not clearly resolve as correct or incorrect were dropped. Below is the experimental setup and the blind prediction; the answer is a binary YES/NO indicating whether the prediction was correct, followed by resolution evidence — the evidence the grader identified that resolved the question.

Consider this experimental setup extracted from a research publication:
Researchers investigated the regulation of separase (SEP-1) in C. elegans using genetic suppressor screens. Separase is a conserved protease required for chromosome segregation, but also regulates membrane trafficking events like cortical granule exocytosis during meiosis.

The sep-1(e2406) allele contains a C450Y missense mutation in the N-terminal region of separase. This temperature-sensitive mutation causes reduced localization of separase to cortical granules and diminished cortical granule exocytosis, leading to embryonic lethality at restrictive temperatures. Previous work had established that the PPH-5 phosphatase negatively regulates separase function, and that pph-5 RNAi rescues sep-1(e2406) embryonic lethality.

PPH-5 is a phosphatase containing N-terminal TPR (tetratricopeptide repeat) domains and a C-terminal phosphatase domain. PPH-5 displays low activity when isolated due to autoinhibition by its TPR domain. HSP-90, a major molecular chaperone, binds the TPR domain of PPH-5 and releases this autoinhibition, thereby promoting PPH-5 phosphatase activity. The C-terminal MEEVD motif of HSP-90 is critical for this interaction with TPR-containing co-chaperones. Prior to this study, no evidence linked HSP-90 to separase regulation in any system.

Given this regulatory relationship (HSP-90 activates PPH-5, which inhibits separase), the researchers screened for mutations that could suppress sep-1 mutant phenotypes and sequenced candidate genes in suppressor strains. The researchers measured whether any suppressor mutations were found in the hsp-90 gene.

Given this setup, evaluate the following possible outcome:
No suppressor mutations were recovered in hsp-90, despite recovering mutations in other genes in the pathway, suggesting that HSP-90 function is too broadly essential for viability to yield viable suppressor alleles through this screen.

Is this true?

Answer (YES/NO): NO